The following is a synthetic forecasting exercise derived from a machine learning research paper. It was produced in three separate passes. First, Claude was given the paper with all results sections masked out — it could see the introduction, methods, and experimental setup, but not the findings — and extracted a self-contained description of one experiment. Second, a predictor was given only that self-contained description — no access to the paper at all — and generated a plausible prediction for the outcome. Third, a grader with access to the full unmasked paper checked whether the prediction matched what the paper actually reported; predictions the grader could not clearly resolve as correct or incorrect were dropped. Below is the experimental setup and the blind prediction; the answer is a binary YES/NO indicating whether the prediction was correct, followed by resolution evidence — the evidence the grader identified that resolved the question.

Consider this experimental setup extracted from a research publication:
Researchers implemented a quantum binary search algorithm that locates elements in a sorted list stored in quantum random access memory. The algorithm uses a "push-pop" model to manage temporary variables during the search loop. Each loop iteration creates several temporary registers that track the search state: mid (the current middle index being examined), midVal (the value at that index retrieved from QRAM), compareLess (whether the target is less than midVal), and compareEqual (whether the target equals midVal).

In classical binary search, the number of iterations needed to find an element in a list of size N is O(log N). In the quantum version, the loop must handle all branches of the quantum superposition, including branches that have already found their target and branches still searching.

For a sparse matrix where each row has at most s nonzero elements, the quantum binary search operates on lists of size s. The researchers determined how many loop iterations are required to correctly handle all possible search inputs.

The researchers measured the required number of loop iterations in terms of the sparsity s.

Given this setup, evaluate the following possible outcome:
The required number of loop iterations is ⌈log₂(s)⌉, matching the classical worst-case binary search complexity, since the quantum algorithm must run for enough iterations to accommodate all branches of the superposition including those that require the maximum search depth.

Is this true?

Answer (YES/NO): NO